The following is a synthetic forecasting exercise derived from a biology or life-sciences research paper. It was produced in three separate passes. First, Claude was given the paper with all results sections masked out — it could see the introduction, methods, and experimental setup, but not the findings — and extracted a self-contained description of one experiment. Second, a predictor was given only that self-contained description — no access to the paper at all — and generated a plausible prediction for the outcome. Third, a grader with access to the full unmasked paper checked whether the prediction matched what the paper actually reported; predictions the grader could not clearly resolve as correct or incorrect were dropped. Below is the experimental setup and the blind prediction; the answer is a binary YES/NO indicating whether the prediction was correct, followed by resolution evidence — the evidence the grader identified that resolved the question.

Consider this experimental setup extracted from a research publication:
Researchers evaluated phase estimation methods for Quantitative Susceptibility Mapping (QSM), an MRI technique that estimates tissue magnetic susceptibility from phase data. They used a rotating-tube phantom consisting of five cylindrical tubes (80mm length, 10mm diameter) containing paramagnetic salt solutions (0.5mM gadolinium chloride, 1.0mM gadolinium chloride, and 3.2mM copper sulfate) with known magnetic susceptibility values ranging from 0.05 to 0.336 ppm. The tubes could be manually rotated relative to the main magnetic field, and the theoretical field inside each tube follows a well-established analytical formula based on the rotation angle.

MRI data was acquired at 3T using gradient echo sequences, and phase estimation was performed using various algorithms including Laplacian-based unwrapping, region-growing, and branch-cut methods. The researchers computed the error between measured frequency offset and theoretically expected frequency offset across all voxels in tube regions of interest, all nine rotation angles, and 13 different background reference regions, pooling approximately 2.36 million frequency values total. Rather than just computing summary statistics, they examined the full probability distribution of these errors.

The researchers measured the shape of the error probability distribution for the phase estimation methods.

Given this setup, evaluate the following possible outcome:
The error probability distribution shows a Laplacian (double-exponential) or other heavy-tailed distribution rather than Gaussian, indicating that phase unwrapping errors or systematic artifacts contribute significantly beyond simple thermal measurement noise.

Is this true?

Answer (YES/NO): NO